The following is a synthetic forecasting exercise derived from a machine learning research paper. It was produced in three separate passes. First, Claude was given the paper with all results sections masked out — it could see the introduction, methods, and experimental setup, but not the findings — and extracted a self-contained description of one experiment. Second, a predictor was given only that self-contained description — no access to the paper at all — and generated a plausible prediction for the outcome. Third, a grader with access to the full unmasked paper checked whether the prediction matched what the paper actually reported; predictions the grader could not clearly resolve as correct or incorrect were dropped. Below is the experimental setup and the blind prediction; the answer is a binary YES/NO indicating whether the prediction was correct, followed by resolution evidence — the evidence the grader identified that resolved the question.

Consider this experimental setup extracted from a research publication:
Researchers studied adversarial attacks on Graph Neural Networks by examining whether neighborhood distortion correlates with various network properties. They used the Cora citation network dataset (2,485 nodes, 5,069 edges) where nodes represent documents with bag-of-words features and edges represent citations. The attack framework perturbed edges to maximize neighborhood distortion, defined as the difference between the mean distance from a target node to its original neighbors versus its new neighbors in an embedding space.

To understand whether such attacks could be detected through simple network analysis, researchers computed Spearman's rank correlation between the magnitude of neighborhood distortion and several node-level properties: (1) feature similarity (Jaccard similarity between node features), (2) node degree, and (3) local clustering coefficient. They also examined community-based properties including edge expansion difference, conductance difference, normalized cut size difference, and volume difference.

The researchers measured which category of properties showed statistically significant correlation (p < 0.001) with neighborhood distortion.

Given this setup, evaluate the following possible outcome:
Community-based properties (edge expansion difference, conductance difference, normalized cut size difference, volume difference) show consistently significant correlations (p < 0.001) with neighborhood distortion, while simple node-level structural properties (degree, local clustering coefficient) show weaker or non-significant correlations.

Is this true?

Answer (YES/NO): NO